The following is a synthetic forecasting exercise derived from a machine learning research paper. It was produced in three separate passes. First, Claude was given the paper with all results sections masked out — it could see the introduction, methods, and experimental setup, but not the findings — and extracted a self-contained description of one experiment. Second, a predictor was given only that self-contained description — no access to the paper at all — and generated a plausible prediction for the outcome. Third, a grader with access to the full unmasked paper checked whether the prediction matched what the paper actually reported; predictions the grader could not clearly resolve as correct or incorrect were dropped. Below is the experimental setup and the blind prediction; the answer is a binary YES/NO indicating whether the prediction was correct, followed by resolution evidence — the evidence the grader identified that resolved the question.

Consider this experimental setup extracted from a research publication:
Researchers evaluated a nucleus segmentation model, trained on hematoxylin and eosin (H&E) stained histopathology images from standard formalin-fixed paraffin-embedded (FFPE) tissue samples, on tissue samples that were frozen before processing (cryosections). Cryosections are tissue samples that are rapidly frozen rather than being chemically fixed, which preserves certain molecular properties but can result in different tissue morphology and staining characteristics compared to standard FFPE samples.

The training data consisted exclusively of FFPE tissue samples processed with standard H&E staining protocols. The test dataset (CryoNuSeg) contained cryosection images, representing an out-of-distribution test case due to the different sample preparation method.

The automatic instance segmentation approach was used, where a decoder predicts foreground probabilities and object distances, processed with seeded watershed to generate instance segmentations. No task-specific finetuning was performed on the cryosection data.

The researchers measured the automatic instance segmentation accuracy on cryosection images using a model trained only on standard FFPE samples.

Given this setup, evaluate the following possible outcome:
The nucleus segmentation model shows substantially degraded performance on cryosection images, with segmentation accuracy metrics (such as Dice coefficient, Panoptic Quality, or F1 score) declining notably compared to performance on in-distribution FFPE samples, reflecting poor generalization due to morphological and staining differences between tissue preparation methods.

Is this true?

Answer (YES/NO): YES